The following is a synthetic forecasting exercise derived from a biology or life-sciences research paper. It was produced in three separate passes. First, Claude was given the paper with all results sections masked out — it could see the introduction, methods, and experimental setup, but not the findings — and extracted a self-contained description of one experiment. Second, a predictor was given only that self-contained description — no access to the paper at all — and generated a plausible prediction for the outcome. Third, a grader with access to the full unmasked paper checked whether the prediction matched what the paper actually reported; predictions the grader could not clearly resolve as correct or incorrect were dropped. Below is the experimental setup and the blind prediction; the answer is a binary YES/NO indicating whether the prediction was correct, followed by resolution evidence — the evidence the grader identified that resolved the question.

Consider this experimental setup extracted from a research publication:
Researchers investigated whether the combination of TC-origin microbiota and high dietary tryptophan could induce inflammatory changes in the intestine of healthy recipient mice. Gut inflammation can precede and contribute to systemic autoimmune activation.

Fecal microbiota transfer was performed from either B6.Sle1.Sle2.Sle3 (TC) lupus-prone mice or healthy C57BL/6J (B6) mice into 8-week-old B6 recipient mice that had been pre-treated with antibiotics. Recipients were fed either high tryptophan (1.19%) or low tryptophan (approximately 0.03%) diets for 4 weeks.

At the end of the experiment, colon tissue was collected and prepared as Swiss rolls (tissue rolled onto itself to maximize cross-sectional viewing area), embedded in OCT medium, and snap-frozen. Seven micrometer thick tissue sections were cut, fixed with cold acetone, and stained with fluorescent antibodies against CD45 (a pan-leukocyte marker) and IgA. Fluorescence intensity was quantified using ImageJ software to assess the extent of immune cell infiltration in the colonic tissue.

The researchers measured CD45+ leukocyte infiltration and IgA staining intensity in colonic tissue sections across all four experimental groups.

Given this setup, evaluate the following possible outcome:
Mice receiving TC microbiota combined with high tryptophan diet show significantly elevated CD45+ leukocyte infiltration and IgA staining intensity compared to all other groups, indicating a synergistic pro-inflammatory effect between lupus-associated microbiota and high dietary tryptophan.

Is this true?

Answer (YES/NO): YES